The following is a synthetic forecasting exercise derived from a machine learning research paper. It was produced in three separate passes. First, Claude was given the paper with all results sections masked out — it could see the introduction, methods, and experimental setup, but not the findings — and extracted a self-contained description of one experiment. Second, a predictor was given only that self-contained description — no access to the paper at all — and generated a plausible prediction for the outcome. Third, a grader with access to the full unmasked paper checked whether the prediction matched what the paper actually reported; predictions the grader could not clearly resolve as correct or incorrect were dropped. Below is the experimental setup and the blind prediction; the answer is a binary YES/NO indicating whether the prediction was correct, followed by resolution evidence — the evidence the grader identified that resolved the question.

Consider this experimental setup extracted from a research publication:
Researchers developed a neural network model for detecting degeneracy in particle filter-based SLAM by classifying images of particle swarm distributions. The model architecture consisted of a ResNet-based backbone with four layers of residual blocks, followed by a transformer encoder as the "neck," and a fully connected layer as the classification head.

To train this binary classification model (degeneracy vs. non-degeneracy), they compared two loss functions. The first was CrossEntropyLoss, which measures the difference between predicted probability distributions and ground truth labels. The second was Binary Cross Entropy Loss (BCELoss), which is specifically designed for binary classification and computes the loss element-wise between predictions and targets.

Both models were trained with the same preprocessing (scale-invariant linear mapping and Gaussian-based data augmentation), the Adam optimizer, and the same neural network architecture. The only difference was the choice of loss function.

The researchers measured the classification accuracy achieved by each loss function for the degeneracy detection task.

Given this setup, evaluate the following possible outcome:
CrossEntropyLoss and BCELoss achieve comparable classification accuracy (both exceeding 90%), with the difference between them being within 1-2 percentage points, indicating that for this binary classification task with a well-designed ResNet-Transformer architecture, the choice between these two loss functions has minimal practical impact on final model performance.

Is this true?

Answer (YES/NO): NO